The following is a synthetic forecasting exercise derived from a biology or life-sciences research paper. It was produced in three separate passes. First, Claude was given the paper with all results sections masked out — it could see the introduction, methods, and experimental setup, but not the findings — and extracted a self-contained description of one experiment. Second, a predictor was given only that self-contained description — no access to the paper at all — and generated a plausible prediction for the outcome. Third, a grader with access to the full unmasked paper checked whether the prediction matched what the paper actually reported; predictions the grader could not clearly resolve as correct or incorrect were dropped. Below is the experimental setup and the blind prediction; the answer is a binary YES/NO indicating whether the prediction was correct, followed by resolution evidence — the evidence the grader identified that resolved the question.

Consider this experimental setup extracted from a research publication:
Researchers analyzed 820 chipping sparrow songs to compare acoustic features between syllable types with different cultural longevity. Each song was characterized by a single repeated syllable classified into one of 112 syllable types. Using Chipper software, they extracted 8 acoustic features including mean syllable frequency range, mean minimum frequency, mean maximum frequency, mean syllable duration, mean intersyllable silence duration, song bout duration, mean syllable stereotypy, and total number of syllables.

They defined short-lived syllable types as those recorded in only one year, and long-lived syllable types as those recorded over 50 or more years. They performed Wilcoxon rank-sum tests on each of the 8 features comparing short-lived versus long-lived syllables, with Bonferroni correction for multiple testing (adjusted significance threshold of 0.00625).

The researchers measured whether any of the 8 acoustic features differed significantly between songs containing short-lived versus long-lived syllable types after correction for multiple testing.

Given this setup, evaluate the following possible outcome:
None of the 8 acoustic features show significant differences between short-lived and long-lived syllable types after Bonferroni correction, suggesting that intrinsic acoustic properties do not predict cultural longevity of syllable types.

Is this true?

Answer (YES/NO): NO